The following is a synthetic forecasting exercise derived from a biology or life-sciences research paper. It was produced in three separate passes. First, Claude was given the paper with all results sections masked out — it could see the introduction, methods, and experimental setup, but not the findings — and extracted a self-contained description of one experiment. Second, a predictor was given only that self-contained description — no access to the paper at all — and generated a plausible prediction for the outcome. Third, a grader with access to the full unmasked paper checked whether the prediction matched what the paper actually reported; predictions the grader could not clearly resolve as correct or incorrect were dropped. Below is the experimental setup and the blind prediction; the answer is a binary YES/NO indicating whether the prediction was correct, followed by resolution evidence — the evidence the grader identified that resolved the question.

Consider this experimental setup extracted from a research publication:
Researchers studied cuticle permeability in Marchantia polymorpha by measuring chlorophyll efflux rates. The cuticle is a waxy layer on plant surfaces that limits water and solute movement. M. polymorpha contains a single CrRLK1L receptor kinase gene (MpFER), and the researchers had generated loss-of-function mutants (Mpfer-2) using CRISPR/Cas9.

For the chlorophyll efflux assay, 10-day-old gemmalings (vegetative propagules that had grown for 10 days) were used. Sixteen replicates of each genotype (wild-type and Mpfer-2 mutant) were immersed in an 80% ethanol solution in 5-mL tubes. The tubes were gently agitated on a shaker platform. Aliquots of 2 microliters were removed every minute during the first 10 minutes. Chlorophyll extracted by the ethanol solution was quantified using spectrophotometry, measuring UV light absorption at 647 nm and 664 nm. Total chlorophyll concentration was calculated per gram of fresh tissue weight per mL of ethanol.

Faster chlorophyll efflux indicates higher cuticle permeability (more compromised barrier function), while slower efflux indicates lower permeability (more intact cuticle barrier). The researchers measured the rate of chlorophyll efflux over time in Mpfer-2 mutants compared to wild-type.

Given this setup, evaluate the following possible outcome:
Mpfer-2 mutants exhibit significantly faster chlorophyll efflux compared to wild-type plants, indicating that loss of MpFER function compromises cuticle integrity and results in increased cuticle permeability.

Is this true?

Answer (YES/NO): YES